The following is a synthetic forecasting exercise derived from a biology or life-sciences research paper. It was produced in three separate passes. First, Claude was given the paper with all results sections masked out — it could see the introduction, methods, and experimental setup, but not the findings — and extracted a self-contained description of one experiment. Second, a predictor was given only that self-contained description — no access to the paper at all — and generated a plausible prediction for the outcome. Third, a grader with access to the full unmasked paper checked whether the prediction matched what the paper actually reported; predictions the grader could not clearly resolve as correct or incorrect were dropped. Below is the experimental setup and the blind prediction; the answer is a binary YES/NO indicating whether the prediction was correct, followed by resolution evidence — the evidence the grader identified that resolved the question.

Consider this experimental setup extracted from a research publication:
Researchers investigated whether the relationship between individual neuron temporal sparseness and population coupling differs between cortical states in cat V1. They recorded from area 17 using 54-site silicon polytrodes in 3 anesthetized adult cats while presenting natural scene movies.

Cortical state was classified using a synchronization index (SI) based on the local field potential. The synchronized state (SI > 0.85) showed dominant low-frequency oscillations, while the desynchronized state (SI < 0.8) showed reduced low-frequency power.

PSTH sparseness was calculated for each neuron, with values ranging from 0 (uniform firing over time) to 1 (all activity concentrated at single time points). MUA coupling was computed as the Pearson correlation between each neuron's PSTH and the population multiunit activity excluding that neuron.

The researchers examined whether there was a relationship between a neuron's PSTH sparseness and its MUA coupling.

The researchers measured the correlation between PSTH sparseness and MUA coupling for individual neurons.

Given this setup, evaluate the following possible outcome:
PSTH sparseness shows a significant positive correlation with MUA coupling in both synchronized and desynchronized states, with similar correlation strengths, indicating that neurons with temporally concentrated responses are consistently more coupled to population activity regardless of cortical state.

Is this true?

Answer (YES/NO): NO